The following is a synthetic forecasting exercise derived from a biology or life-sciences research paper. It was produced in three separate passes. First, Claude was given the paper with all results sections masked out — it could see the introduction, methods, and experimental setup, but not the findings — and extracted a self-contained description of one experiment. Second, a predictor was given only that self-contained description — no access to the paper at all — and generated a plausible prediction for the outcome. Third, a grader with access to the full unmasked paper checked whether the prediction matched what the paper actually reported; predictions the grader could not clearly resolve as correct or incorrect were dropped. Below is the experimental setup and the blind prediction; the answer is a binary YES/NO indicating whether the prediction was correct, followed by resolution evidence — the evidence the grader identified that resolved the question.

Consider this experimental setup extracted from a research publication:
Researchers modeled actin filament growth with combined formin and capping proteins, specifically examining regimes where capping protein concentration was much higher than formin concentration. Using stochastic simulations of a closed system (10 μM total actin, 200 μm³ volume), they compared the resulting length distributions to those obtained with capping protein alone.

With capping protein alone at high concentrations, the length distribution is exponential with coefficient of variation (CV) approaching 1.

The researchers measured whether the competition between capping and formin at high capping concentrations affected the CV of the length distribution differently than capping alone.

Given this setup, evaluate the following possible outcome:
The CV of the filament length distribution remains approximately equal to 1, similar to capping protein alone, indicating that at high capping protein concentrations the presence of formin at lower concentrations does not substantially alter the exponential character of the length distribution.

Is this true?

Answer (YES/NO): NO